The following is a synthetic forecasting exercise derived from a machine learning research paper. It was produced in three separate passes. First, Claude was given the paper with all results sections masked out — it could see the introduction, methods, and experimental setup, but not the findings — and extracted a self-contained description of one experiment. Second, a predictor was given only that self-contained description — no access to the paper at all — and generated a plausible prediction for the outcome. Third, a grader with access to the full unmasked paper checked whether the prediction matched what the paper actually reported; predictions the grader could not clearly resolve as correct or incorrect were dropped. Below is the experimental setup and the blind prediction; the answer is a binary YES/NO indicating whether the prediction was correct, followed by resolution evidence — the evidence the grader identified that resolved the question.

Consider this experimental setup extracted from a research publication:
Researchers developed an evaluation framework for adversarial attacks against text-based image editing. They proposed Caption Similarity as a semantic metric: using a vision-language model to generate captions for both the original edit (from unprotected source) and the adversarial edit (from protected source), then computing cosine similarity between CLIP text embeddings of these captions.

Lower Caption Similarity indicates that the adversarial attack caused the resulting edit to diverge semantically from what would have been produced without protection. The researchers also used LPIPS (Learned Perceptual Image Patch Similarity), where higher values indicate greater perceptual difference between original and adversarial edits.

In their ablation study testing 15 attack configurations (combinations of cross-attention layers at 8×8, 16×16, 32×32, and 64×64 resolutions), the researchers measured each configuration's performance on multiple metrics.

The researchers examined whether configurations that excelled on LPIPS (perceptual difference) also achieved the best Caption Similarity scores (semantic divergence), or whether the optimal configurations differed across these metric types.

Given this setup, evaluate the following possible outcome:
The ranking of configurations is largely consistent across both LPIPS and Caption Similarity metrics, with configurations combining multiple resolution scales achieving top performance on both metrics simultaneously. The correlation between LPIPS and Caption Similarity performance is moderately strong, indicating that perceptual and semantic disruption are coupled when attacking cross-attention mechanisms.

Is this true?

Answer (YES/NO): NO